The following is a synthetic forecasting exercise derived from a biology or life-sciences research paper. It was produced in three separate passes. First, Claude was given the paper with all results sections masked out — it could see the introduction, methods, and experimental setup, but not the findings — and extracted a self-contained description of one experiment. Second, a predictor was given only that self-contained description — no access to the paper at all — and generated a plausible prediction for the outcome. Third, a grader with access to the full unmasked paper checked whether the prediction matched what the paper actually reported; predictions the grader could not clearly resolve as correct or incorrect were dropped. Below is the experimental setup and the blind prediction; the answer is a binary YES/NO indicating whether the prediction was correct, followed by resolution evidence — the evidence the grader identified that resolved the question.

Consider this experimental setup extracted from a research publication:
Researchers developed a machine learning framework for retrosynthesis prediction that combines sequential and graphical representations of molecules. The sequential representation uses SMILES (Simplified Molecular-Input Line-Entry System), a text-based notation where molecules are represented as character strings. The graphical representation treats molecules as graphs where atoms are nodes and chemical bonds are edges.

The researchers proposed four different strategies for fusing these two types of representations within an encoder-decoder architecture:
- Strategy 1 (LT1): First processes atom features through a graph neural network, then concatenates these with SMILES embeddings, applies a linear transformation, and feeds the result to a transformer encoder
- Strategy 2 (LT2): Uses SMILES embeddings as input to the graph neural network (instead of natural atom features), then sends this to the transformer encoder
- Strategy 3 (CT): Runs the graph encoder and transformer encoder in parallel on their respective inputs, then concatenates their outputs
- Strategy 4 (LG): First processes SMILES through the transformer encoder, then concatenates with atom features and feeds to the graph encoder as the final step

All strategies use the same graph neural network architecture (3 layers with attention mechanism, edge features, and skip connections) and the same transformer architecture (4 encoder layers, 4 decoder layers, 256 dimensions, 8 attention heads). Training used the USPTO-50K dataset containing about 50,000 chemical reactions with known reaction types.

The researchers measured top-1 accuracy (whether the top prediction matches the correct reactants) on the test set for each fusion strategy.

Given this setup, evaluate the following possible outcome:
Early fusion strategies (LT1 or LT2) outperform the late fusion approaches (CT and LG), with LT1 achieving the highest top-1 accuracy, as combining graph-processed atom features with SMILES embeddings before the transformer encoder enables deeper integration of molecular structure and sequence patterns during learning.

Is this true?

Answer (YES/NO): YES